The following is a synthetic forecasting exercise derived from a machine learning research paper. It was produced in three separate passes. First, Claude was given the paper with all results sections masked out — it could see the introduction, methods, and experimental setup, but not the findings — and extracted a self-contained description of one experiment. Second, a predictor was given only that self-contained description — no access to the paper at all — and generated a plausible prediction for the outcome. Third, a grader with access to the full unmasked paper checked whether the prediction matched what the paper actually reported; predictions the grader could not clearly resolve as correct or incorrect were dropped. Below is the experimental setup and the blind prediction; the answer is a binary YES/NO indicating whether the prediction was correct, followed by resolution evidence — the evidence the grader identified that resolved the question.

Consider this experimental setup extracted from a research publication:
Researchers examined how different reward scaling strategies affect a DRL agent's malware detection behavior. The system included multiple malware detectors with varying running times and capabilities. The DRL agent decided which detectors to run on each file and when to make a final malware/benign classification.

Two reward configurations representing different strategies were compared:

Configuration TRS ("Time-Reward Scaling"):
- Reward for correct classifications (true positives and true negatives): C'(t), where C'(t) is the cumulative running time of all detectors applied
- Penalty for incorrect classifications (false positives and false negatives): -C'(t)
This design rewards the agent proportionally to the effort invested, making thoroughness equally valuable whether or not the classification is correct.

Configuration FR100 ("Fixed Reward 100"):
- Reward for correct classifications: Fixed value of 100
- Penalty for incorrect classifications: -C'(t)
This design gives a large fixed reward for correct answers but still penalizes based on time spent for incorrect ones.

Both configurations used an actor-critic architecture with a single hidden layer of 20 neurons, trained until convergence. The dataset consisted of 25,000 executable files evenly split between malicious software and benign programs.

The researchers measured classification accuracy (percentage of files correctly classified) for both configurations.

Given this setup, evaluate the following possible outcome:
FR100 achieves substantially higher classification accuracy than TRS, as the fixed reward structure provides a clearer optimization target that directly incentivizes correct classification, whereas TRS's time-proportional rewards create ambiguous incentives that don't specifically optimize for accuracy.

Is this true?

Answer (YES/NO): NO